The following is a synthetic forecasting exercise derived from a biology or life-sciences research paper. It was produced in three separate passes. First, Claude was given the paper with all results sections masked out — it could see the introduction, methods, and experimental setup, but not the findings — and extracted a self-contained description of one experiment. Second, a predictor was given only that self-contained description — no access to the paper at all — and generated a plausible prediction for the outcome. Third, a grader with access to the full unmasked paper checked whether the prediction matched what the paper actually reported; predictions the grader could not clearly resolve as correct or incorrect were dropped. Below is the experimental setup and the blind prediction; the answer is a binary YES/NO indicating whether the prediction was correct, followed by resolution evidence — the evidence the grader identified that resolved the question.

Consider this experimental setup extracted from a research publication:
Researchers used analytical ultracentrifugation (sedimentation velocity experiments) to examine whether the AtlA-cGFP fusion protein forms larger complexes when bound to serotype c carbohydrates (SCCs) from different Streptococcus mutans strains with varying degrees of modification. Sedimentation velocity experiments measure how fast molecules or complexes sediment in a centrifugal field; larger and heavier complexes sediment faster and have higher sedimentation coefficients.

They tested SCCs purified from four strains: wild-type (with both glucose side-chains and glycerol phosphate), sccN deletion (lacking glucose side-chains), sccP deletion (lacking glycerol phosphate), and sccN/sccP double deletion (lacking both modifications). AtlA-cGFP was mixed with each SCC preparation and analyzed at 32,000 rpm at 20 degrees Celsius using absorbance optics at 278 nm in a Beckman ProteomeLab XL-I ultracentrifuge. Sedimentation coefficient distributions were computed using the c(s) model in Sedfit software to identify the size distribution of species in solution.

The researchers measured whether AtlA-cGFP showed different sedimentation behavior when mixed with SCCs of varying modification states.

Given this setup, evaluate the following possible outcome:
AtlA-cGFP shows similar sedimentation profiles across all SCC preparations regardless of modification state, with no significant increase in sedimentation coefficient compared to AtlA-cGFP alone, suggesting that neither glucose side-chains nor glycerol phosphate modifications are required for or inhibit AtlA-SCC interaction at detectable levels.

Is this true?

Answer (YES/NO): NO